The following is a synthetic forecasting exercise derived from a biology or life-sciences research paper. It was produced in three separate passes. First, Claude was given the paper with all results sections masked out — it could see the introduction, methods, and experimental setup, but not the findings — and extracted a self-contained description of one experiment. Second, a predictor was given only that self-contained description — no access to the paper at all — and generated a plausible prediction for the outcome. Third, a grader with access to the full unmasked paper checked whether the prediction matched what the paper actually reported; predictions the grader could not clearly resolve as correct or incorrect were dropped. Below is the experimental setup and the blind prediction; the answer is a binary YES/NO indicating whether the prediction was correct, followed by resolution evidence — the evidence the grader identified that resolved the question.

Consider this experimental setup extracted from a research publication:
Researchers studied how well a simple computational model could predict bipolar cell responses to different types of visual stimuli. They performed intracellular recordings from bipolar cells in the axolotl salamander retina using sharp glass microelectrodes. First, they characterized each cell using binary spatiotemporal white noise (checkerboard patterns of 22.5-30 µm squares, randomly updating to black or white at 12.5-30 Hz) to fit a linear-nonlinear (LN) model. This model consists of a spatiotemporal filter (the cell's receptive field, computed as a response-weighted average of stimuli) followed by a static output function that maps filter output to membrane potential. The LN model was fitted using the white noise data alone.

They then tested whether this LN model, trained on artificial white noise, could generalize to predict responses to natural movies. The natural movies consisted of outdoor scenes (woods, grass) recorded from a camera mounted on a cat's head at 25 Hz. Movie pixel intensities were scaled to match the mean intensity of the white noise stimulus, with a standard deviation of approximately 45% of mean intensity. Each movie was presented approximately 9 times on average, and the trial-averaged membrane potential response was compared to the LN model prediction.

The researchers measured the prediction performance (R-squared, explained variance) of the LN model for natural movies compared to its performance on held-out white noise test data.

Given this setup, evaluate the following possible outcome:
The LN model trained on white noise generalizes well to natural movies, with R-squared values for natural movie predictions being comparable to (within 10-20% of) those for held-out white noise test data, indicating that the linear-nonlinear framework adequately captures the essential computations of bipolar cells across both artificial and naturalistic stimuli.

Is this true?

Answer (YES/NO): NO